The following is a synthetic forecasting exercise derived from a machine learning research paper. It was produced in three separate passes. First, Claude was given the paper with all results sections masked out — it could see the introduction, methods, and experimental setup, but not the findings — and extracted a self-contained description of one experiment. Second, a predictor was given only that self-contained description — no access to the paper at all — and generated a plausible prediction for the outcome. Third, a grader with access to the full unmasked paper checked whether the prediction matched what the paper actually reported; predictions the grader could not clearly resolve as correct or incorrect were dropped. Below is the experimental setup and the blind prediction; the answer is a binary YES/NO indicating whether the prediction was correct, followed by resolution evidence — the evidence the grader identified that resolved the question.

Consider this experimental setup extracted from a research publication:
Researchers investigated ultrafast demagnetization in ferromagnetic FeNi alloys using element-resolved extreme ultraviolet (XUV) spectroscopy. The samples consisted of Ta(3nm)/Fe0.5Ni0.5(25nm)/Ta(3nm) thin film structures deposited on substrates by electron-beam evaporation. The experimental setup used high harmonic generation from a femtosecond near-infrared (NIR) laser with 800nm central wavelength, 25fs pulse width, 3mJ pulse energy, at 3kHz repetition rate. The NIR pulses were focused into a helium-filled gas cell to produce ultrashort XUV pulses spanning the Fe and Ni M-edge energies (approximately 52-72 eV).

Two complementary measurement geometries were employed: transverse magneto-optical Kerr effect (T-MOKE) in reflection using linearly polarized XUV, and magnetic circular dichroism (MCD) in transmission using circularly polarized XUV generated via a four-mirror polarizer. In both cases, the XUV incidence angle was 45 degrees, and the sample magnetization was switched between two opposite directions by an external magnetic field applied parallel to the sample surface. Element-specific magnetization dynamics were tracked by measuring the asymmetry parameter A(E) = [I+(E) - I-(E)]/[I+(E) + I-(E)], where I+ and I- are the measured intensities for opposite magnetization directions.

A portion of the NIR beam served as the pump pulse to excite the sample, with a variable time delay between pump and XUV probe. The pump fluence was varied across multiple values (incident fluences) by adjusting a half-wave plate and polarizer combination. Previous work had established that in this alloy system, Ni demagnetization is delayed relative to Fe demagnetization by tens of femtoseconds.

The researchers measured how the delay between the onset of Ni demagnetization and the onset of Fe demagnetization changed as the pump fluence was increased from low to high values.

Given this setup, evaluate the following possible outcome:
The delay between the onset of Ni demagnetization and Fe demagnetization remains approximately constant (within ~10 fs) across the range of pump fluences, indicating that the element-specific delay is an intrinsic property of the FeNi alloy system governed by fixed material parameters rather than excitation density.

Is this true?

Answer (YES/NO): NO